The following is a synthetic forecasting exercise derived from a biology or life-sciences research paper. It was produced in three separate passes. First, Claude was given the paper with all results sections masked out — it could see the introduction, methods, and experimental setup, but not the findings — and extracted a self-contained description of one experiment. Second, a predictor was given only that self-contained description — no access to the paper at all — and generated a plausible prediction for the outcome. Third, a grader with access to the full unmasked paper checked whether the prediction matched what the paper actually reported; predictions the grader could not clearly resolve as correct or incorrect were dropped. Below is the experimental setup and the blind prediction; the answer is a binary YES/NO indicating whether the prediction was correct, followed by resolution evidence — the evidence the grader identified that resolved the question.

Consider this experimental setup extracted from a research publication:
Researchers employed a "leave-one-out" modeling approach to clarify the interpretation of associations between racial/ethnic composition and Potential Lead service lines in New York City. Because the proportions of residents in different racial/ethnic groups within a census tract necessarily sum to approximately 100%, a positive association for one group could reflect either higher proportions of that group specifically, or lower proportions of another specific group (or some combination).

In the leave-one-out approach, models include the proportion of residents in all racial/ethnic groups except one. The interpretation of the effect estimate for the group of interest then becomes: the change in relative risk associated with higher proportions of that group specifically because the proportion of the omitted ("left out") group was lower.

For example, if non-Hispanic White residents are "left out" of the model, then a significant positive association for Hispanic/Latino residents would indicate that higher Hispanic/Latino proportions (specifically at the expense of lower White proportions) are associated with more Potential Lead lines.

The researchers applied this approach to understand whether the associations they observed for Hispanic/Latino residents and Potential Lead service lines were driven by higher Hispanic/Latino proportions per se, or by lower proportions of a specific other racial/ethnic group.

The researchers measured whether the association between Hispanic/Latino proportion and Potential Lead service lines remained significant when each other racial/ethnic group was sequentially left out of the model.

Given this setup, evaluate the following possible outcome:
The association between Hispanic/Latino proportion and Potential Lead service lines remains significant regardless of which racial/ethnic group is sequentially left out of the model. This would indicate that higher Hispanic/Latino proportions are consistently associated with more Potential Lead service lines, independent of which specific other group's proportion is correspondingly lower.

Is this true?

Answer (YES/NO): NO